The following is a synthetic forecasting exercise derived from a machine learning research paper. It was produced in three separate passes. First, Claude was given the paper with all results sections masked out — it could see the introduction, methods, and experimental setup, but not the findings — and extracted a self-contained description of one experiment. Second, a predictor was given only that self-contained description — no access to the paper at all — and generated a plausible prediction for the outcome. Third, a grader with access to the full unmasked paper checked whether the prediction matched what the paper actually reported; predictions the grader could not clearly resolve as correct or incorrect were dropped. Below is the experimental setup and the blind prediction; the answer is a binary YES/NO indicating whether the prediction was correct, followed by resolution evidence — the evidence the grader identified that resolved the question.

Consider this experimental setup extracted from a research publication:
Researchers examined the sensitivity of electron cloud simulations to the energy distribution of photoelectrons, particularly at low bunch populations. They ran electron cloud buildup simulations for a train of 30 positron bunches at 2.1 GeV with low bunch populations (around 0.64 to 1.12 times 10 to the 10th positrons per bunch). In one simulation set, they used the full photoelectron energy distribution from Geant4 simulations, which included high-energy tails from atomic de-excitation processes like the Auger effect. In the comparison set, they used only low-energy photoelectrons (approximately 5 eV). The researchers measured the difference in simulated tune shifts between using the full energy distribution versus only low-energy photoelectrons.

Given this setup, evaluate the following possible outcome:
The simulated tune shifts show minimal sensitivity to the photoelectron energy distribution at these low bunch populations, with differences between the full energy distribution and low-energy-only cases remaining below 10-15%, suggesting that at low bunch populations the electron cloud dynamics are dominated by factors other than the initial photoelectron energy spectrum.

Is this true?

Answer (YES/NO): NO